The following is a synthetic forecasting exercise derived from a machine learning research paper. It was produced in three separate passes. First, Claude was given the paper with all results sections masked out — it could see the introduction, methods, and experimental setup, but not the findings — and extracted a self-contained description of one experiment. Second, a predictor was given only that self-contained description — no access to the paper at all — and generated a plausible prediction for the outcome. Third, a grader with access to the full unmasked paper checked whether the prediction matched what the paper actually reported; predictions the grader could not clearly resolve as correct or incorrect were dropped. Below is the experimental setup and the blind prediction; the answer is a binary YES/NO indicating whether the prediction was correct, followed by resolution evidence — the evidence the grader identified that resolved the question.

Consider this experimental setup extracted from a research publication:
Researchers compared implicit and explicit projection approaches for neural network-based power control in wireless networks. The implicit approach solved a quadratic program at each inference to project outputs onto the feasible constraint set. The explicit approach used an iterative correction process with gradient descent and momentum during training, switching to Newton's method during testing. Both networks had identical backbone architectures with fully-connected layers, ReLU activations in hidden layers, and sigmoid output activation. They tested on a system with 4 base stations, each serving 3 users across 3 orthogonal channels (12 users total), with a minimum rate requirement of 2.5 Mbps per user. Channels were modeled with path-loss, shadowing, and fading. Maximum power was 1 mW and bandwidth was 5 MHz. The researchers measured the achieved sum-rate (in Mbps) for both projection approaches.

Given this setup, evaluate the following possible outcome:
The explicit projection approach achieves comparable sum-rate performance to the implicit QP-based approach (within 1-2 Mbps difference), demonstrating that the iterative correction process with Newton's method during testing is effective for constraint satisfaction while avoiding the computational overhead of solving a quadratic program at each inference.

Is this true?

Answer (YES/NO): NO